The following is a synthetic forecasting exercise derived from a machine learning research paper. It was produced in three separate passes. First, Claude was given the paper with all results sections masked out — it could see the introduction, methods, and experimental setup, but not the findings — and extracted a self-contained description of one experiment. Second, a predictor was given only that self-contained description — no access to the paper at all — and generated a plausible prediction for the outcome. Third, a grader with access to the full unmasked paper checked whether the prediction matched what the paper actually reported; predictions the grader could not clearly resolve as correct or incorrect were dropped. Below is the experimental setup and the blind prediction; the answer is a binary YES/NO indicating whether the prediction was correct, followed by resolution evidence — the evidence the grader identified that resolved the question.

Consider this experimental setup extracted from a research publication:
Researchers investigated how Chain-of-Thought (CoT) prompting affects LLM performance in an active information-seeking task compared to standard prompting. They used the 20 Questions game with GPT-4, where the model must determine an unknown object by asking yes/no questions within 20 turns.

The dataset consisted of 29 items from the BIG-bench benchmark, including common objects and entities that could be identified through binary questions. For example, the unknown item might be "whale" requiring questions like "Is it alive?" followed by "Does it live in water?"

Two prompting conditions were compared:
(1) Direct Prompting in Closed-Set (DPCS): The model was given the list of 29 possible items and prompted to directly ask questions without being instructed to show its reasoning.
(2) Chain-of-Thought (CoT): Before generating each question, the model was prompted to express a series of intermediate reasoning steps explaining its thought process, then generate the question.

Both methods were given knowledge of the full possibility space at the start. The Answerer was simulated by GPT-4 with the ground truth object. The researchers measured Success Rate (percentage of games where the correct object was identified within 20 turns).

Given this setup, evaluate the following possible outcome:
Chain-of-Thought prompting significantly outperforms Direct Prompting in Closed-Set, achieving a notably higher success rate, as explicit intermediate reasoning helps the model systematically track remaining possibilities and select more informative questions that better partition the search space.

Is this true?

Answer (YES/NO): NO